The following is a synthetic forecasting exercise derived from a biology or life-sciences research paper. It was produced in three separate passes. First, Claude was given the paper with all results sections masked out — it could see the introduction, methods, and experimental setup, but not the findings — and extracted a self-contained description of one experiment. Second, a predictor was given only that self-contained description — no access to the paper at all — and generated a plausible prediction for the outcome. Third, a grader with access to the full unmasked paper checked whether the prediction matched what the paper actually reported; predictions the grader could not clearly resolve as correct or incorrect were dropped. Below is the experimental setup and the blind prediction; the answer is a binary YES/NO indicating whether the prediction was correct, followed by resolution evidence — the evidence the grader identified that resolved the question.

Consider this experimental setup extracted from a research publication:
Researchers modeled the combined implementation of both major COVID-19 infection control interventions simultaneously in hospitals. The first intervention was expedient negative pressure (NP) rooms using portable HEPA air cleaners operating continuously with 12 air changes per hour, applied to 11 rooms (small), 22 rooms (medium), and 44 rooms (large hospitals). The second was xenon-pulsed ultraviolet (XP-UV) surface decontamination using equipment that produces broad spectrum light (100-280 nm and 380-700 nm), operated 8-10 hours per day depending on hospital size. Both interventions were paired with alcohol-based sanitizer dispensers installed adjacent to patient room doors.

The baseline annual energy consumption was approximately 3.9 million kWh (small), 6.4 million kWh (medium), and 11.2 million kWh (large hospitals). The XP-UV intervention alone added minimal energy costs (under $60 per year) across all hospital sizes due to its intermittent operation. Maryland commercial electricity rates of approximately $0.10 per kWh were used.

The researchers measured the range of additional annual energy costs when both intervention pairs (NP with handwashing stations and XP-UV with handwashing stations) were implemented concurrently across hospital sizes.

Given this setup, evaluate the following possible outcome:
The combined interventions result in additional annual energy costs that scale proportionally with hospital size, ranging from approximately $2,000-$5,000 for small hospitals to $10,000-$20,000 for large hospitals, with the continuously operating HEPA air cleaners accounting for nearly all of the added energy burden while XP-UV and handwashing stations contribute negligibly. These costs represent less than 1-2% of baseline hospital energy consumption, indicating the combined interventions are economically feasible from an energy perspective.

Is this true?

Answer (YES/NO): NO